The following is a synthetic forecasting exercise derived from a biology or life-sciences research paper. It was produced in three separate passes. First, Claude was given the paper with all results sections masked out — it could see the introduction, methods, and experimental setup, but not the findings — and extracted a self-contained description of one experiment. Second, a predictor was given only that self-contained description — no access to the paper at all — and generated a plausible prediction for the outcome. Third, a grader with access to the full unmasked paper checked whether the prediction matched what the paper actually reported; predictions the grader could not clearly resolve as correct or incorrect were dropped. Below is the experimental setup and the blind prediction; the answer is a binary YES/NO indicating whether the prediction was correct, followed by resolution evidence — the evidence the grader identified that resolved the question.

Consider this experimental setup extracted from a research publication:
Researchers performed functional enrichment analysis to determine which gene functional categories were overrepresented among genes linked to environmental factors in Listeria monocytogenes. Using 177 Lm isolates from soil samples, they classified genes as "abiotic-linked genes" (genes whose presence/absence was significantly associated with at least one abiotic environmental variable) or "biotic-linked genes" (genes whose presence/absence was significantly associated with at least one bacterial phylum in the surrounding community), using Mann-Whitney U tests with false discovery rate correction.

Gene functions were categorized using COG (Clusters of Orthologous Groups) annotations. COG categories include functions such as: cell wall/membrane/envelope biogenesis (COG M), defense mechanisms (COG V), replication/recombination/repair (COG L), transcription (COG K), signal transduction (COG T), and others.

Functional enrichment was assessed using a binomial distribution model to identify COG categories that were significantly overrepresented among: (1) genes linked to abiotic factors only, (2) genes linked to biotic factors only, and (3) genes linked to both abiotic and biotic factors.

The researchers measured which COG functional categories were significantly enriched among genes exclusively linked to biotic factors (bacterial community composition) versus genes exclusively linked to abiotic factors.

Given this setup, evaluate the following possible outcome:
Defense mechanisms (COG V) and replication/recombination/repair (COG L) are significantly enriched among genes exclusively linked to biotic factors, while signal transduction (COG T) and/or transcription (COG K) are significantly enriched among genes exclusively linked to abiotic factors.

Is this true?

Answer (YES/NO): NO